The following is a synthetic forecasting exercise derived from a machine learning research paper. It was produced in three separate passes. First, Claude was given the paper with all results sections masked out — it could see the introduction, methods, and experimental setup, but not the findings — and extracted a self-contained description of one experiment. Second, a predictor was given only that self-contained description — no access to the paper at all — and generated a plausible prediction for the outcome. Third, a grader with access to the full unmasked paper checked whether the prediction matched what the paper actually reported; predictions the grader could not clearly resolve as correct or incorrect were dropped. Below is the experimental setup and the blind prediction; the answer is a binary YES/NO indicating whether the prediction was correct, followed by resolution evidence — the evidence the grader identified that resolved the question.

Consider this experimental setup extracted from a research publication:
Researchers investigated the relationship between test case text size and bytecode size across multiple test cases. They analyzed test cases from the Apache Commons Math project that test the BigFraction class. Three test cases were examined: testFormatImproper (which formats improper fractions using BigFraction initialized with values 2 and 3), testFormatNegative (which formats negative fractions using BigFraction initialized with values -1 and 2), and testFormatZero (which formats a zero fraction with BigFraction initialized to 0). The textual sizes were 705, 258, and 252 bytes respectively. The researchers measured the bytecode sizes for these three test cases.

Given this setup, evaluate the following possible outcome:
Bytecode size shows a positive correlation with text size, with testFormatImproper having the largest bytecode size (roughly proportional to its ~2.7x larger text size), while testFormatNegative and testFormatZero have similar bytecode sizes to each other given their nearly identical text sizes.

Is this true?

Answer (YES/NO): NO